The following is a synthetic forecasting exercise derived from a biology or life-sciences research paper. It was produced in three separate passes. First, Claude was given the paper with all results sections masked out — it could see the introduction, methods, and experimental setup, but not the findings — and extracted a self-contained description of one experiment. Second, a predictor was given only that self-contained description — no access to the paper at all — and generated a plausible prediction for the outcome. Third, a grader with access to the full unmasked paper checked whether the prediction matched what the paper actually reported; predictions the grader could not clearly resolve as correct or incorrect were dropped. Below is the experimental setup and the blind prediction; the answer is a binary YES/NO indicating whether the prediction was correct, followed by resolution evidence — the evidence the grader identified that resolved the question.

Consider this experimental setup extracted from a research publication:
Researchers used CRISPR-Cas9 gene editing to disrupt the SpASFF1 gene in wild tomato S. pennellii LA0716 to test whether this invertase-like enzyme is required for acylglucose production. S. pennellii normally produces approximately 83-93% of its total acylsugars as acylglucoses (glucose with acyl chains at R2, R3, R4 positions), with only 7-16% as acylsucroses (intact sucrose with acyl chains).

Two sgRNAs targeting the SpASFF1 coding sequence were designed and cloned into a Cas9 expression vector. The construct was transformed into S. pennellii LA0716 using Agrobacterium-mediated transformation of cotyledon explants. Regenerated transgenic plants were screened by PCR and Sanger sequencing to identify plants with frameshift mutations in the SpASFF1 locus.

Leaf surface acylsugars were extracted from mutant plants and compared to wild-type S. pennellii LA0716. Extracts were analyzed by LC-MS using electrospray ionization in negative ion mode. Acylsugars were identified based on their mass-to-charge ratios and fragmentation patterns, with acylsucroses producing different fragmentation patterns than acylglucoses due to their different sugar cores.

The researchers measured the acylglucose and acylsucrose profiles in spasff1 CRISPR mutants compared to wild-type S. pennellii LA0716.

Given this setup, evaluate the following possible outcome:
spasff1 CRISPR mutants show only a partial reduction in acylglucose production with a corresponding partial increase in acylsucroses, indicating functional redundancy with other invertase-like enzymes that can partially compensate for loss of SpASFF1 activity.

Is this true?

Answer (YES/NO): NO